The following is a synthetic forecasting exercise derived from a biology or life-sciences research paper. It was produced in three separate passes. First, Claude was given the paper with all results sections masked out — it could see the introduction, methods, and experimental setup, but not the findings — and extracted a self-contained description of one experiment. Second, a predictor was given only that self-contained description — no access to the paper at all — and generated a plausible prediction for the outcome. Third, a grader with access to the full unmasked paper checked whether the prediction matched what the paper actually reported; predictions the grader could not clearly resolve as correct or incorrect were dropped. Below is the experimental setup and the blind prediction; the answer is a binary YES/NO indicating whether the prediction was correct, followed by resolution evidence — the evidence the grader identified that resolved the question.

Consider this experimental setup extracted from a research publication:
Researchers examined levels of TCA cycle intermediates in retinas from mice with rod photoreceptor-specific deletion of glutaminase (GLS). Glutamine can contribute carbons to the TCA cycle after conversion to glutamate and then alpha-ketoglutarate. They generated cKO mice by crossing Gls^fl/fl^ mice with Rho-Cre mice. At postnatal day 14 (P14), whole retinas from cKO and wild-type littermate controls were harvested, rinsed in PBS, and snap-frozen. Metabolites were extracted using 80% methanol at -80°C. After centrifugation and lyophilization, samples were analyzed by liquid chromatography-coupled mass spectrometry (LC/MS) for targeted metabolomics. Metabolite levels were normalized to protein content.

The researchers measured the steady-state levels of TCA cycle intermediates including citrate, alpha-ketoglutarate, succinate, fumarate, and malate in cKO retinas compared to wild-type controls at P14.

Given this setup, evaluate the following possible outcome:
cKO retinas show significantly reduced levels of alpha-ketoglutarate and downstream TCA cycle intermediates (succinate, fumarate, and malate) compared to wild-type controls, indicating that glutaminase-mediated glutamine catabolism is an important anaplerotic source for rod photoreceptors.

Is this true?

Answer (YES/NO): NO